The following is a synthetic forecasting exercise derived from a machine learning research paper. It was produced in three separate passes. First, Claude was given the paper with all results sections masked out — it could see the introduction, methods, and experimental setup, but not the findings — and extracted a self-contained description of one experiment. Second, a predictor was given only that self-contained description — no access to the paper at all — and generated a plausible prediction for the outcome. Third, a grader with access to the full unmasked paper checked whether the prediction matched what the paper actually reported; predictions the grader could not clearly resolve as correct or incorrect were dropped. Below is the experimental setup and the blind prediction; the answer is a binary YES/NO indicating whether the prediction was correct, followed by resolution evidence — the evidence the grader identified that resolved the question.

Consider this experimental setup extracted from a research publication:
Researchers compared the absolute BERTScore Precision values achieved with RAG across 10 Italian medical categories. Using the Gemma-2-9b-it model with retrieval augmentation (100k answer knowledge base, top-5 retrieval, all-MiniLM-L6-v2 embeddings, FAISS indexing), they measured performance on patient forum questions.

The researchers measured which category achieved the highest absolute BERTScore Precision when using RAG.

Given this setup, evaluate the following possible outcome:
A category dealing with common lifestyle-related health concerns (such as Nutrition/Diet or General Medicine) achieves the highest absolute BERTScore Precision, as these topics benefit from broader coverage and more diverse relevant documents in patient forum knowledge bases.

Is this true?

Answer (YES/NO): NO